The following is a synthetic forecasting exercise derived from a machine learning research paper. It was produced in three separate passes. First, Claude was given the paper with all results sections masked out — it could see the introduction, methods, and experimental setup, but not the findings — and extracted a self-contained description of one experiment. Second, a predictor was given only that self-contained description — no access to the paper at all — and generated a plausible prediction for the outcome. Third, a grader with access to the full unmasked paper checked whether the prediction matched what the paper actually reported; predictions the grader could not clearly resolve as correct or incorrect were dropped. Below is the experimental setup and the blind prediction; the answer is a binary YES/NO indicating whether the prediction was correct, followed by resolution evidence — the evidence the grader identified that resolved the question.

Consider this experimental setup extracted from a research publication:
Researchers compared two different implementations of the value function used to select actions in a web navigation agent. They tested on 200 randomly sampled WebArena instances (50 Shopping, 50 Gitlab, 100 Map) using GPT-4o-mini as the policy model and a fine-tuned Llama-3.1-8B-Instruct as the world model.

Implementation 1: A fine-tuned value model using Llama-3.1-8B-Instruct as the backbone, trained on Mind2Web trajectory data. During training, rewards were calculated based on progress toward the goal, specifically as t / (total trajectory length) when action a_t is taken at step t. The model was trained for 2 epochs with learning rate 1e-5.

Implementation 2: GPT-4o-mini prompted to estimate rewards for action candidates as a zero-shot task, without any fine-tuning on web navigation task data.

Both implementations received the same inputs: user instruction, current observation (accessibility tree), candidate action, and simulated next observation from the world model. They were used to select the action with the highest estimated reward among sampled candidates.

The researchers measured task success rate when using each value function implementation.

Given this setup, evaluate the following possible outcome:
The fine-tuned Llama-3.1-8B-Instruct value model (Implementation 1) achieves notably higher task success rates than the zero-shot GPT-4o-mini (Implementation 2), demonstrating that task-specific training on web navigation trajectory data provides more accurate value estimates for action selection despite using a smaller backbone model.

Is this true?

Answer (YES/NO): NO